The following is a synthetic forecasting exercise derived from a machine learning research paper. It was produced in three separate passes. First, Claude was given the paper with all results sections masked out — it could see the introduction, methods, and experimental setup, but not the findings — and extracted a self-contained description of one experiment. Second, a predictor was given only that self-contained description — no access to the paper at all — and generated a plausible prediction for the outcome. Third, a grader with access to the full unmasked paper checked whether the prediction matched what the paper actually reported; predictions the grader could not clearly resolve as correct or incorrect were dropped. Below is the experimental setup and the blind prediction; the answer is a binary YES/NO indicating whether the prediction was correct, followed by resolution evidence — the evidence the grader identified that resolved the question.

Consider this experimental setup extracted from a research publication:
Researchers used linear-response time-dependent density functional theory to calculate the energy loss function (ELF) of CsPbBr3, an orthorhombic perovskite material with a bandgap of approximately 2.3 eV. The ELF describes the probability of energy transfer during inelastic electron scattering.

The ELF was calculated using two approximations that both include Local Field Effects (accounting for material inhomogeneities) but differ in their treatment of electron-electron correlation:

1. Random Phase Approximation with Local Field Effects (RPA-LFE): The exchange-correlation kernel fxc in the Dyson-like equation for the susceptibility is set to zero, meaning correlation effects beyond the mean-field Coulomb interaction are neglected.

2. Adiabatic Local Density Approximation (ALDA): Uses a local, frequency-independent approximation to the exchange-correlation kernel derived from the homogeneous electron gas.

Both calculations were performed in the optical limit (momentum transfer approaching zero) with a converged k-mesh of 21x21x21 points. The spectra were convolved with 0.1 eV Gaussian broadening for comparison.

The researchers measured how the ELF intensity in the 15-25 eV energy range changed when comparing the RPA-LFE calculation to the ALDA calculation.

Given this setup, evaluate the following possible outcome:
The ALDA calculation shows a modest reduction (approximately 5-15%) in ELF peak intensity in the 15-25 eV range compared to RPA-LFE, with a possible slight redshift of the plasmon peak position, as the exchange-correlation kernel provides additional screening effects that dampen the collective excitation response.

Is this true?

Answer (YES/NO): NO